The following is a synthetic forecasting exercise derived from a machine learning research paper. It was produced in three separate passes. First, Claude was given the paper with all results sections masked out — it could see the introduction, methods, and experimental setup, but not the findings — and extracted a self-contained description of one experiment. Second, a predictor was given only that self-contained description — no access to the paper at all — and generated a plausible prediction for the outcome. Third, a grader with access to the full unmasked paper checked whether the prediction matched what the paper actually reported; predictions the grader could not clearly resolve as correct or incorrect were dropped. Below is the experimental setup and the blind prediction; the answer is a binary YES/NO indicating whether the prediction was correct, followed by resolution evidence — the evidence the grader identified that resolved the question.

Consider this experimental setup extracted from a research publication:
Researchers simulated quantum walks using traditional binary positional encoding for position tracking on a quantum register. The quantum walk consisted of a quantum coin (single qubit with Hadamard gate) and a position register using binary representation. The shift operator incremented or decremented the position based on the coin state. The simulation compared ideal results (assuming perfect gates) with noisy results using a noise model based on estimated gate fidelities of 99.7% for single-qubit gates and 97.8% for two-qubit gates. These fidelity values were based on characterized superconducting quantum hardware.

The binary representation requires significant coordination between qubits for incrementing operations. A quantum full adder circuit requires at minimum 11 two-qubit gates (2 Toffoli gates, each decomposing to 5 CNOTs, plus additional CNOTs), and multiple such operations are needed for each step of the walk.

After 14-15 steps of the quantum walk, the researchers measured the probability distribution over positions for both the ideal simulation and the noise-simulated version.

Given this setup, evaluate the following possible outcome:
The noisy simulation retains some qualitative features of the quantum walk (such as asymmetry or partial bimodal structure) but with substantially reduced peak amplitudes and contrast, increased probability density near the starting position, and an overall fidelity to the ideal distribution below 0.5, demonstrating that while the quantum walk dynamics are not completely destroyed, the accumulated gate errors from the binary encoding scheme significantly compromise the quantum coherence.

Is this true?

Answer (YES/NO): NO